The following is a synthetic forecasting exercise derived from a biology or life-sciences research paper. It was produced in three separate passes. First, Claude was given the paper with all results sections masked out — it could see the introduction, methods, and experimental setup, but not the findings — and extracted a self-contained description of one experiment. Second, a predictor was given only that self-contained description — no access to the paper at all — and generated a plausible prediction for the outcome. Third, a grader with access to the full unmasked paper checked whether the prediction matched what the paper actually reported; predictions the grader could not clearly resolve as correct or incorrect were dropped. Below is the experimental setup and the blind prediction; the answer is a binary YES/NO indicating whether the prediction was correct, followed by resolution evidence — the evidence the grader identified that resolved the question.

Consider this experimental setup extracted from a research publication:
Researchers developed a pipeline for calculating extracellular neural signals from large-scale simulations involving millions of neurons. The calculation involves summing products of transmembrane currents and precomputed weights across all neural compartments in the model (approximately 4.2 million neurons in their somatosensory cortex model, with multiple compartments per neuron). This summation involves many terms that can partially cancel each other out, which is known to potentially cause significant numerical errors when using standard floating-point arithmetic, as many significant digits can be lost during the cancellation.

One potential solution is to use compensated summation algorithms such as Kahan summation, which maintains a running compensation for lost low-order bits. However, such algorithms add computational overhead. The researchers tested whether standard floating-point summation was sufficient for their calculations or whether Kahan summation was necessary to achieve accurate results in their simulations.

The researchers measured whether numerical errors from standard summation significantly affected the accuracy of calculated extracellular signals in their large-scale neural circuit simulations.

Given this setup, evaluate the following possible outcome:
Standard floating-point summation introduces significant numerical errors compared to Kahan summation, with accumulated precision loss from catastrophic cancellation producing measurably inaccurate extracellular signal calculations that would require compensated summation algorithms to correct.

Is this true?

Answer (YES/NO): NO